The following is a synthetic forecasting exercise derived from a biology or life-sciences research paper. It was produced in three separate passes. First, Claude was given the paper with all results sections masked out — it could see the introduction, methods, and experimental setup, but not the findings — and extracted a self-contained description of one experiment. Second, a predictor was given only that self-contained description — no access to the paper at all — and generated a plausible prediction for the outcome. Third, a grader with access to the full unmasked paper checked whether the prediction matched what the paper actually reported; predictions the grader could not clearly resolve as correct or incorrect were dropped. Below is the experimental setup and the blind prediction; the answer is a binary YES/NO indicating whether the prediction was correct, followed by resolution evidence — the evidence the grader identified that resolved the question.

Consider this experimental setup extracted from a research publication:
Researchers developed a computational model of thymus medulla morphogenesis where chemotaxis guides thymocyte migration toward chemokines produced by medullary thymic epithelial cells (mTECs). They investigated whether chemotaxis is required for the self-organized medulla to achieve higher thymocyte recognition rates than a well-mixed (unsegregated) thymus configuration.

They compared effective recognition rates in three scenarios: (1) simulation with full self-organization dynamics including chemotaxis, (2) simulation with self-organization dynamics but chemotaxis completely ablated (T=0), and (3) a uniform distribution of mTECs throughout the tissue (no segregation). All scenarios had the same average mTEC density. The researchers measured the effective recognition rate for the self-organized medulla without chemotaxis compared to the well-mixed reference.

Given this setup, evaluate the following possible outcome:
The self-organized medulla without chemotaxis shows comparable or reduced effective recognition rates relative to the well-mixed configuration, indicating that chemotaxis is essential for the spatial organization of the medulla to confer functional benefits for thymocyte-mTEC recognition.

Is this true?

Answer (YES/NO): YES